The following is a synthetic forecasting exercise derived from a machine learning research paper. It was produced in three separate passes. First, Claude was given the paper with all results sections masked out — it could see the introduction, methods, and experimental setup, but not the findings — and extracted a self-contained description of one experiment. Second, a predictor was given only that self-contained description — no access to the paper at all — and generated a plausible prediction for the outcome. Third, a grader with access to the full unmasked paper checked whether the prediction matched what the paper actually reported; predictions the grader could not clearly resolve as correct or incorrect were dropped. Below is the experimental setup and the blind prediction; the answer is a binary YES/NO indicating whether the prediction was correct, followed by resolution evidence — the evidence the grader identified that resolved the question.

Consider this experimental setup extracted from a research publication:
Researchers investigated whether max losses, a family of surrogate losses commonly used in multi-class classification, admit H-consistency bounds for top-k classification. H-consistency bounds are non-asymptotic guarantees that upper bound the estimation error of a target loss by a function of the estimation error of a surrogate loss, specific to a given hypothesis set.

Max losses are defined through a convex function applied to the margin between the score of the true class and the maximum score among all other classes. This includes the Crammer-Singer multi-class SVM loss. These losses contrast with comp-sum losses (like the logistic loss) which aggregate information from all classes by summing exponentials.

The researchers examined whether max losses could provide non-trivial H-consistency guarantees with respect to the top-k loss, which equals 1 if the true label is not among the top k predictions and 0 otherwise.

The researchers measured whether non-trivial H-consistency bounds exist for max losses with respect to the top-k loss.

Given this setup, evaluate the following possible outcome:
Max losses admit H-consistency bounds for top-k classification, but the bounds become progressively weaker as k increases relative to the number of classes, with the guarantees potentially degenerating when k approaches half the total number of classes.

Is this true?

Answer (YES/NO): NO